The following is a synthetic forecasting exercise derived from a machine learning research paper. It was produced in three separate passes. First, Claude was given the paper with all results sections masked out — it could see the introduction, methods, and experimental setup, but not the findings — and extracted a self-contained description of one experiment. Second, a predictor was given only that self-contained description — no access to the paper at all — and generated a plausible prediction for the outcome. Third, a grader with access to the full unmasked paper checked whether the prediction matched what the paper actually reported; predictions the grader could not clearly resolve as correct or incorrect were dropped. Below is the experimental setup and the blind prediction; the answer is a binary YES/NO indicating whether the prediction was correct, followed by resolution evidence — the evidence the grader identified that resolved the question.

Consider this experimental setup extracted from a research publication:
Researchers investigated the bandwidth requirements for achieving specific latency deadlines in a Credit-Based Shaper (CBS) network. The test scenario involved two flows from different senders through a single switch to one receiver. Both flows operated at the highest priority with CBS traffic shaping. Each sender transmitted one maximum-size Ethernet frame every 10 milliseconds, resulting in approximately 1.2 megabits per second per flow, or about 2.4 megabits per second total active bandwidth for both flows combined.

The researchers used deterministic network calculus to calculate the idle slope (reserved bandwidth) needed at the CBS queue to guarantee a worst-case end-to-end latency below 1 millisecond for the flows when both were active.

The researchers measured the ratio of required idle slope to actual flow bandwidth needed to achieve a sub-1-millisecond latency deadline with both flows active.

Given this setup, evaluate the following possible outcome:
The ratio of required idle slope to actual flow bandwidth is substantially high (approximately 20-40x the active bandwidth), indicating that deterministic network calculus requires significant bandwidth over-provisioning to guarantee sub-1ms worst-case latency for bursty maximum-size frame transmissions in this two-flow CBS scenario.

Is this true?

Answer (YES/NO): NO